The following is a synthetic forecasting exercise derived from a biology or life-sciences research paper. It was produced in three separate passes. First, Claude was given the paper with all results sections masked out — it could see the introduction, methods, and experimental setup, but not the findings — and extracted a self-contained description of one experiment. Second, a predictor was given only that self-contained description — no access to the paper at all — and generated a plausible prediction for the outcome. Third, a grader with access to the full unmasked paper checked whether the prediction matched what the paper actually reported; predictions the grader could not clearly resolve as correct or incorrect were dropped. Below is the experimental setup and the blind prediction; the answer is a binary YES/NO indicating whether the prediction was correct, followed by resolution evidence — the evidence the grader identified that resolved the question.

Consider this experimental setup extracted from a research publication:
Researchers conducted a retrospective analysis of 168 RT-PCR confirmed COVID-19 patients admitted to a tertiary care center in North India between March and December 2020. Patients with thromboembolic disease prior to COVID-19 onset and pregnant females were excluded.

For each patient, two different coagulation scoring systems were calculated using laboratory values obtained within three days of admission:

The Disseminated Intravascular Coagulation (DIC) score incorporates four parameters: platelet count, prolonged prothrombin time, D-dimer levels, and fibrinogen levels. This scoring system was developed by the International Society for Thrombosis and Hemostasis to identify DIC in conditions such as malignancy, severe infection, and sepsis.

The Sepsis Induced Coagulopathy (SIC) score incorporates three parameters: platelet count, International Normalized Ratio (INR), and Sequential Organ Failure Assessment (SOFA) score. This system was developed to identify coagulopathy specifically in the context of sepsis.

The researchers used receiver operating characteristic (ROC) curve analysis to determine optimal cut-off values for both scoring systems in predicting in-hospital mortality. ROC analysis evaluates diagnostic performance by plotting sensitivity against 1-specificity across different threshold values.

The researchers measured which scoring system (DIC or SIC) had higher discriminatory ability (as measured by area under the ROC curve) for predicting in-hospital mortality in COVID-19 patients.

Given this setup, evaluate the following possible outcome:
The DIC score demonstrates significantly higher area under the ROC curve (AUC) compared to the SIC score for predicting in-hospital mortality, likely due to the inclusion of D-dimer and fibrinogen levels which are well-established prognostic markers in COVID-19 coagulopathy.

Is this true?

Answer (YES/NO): NO